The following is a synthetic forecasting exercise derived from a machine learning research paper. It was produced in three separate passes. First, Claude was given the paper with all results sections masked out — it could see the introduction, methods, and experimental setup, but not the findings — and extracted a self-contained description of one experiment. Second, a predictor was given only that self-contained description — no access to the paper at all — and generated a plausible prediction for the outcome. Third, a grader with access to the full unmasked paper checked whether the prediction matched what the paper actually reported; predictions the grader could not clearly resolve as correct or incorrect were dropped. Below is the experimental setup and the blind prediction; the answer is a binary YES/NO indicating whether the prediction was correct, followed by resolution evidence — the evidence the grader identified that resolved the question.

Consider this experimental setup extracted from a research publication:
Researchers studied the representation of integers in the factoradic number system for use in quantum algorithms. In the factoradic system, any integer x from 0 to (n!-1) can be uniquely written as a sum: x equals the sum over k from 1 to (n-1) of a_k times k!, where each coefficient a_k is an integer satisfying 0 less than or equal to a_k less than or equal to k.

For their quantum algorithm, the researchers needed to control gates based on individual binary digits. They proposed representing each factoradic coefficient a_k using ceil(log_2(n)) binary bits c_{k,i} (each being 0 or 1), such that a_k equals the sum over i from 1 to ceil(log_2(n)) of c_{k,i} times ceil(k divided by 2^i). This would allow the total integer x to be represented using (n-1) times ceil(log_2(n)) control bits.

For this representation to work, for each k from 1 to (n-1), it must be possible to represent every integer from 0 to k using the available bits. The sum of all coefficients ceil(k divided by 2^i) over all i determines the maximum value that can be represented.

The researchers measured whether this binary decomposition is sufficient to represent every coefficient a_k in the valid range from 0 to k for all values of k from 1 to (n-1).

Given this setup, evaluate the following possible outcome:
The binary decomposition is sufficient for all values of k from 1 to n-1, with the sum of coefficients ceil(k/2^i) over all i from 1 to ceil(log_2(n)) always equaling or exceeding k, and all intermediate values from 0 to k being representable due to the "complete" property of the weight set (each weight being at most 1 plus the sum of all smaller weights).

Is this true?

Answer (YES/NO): YES